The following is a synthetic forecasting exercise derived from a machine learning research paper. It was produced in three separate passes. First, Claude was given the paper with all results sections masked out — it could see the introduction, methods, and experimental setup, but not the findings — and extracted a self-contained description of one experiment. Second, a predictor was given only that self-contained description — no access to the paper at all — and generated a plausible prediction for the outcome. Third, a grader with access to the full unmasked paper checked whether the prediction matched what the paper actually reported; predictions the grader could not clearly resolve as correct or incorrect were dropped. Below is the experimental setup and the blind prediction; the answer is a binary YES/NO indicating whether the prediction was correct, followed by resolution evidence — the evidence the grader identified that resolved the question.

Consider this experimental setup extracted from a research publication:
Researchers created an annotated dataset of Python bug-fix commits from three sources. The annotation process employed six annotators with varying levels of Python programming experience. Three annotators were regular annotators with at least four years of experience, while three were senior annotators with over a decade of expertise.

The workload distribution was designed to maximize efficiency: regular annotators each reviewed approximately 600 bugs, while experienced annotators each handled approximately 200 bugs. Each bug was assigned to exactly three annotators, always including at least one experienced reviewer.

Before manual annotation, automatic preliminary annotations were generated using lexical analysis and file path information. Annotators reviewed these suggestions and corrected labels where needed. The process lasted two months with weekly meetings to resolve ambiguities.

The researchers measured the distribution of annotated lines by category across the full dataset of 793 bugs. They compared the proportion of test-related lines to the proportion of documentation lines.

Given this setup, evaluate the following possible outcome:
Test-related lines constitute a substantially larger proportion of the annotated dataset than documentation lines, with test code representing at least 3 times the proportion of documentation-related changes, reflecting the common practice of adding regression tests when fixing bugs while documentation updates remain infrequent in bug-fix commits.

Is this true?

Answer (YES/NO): NO